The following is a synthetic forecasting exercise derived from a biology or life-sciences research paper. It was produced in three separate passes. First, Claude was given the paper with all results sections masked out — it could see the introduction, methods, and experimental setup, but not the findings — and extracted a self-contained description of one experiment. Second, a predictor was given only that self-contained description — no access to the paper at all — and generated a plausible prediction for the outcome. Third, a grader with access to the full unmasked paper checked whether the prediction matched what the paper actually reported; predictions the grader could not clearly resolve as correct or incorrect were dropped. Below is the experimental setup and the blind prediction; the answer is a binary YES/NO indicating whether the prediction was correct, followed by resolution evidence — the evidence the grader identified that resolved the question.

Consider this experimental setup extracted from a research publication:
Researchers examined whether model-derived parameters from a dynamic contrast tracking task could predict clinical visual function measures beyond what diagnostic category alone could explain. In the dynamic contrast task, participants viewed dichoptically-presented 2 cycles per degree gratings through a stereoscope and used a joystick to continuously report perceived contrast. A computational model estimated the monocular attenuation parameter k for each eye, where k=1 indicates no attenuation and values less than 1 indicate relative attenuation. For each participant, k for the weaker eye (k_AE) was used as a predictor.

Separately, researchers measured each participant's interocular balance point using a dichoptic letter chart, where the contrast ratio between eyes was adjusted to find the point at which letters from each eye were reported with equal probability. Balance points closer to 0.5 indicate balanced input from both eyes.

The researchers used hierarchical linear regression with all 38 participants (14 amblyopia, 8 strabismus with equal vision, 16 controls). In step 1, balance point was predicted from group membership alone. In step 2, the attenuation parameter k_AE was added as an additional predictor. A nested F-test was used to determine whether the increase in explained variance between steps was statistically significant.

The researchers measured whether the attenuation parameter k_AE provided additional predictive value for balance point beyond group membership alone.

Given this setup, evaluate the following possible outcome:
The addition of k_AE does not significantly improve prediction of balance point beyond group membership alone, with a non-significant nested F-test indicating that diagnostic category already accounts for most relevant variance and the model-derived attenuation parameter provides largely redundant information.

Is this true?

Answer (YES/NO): NO